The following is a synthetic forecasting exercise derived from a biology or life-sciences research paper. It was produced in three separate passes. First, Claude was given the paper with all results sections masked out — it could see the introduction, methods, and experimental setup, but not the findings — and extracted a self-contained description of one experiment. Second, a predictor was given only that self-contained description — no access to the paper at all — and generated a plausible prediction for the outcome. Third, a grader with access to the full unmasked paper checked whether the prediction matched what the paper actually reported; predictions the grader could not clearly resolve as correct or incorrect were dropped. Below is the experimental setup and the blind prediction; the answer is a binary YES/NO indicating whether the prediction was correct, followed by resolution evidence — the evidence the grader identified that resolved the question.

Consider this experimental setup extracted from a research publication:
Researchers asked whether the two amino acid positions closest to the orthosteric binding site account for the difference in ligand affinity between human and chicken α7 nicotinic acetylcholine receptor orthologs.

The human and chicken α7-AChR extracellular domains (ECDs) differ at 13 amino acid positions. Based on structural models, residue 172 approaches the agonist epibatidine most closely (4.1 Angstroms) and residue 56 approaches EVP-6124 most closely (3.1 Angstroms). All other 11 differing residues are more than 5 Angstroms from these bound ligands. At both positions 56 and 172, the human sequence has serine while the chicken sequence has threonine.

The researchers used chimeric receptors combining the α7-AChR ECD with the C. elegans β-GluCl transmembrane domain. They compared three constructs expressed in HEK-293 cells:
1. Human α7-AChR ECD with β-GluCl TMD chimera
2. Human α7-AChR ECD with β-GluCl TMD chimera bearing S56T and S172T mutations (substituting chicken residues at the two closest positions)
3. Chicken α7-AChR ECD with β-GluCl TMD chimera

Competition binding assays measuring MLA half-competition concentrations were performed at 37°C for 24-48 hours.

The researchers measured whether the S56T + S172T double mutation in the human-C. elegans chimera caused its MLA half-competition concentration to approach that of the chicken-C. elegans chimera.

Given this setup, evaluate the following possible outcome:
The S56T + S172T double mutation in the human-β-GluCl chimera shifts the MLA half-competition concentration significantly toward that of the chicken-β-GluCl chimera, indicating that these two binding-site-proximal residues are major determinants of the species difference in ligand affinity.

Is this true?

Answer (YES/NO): NO